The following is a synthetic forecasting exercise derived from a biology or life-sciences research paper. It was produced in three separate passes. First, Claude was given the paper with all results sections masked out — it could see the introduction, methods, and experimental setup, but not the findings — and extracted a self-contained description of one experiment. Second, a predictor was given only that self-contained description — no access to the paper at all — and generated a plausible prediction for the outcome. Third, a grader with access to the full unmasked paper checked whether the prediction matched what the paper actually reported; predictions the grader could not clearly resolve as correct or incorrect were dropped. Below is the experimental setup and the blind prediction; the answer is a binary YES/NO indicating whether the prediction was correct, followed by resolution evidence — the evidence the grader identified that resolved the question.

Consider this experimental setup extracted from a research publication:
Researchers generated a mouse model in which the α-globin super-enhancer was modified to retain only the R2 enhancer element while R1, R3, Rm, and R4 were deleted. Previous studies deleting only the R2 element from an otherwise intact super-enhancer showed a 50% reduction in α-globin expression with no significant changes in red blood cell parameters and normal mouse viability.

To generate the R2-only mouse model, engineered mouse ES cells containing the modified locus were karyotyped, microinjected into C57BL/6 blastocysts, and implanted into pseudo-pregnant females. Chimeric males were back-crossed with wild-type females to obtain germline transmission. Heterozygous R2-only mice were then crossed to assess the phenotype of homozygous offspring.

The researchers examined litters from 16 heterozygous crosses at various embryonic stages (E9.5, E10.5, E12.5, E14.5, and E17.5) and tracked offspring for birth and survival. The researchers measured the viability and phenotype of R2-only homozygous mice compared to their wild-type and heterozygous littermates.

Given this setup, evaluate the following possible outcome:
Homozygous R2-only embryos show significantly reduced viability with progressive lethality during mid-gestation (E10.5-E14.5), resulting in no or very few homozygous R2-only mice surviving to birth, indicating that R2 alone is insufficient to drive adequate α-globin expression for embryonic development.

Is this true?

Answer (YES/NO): NO